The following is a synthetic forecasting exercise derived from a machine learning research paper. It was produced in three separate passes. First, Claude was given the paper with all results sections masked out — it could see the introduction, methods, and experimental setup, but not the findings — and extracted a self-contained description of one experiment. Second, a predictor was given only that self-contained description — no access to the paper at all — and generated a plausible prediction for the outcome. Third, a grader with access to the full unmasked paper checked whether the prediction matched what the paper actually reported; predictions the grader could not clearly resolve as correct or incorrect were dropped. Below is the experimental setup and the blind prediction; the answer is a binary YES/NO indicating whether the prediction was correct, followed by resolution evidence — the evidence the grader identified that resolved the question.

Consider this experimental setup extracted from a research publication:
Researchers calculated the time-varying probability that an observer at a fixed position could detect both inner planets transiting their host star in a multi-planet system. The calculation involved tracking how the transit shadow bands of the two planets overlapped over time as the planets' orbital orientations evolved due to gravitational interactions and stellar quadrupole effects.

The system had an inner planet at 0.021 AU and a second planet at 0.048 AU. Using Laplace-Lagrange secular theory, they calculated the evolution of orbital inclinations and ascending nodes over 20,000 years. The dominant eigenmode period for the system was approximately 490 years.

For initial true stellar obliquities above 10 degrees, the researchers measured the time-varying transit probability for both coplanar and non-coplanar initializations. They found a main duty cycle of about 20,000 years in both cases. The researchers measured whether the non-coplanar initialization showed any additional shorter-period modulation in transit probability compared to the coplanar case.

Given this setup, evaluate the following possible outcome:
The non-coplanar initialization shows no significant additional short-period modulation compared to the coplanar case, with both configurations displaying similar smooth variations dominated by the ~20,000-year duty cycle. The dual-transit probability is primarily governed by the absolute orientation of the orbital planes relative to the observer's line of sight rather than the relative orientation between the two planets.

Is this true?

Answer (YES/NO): NO